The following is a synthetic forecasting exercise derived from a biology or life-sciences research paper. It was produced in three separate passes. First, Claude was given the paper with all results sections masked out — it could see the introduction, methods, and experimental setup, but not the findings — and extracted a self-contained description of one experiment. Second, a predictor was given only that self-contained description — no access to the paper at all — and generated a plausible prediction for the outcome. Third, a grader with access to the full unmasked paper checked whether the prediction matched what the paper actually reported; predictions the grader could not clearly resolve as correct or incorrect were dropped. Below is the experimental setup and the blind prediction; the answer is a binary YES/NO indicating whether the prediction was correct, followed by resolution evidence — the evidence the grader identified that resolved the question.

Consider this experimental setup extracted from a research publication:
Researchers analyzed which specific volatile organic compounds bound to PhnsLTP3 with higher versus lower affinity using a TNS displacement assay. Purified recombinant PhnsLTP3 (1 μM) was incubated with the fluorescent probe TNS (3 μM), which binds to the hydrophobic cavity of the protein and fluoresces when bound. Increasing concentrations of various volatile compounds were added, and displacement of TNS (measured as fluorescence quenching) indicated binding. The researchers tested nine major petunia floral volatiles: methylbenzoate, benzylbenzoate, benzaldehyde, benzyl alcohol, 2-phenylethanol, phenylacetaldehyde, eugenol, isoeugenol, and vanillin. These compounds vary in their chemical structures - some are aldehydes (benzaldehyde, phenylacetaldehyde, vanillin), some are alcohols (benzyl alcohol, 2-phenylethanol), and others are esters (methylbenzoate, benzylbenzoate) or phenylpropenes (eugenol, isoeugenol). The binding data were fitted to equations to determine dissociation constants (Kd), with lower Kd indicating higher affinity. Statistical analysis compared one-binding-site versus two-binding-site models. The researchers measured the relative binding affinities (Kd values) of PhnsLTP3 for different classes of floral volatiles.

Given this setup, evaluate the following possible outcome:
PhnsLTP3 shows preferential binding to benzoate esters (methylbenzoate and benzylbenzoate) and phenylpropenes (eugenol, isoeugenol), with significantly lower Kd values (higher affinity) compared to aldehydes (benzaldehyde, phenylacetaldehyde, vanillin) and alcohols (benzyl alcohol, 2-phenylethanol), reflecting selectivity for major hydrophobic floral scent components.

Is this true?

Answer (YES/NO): NO